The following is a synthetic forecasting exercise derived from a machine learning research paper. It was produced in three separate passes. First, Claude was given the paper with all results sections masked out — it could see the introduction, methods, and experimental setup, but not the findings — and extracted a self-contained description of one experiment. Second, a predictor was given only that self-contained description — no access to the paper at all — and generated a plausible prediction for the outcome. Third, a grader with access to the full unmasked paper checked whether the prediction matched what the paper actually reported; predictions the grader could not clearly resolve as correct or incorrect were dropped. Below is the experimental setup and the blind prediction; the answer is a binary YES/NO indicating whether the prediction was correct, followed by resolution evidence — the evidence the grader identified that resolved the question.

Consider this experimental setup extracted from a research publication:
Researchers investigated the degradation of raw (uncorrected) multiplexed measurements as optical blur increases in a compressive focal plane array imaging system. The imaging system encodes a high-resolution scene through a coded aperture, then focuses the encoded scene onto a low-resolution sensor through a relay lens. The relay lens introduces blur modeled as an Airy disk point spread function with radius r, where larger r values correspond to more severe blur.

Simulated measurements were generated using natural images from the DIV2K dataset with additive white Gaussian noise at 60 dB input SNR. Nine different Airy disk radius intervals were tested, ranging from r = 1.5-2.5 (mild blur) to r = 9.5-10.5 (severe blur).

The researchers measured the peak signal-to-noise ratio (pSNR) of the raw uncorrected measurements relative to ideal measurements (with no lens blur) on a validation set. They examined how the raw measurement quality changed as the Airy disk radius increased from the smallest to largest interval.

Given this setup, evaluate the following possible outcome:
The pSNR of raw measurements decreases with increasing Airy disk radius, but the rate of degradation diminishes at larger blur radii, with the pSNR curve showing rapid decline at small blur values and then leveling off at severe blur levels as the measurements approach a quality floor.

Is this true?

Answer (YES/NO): YES